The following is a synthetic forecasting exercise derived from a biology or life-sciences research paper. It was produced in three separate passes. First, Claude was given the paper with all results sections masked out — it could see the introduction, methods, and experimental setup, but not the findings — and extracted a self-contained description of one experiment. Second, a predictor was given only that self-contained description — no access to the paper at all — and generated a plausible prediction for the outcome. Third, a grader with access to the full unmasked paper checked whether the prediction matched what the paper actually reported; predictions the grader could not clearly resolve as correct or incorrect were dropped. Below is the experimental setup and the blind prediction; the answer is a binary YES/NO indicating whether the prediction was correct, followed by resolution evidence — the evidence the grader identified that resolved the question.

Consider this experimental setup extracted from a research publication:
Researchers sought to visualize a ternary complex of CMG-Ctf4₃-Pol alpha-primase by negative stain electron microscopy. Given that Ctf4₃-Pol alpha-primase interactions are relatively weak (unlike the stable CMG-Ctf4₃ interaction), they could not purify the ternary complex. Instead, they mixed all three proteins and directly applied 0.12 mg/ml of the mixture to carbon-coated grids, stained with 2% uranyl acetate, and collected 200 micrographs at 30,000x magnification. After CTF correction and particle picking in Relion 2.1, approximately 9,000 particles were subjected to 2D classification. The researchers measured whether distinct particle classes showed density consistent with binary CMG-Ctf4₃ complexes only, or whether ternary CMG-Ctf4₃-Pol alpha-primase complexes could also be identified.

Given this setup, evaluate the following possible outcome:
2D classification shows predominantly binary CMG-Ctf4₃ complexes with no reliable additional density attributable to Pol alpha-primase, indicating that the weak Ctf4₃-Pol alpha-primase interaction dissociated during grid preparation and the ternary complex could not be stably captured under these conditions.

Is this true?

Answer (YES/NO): NO